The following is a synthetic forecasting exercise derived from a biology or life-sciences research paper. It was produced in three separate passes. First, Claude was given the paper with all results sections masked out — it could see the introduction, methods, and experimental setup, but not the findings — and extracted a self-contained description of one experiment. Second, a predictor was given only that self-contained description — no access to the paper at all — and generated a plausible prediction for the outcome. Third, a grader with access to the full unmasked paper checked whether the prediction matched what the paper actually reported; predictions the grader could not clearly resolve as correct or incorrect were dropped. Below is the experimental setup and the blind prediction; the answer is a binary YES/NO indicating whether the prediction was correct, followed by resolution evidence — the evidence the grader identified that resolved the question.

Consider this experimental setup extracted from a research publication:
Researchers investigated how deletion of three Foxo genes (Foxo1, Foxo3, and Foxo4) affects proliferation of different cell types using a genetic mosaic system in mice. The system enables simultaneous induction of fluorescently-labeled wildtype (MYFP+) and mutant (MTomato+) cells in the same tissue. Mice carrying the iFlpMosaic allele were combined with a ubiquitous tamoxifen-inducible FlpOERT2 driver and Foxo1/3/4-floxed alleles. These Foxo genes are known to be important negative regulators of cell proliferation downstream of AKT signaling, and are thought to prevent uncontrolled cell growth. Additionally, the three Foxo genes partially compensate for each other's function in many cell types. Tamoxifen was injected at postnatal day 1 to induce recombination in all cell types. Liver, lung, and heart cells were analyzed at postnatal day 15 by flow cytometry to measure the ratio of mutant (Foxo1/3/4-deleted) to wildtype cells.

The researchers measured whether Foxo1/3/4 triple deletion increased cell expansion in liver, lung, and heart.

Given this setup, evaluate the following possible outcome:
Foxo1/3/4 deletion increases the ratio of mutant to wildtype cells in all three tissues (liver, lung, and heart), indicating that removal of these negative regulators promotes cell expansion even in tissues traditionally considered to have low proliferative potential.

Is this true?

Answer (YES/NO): NO